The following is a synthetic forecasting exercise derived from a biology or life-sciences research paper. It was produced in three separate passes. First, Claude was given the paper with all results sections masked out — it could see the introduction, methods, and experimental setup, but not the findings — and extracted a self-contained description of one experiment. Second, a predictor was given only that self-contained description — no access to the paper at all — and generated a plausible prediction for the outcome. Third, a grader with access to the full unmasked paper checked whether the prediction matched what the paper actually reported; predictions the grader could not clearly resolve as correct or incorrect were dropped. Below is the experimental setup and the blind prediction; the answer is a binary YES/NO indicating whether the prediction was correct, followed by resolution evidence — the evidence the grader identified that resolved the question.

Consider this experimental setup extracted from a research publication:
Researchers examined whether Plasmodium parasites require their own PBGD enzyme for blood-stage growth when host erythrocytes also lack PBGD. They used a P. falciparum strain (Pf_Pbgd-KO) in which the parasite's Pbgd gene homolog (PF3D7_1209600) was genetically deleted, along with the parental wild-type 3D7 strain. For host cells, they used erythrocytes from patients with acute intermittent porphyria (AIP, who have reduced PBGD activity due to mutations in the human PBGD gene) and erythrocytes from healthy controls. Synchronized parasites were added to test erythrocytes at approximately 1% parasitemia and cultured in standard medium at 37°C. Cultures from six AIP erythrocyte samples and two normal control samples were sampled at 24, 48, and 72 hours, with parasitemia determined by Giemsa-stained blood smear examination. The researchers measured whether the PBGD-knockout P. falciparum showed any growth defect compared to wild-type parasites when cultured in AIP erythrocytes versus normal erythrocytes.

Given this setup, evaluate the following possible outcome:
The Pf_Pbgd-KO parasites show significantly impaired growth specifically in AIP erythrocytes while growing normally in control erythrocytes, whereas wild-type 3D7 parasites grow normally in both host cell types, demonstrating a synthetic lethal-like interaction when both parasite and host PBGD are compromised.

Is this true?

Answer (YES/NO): NO